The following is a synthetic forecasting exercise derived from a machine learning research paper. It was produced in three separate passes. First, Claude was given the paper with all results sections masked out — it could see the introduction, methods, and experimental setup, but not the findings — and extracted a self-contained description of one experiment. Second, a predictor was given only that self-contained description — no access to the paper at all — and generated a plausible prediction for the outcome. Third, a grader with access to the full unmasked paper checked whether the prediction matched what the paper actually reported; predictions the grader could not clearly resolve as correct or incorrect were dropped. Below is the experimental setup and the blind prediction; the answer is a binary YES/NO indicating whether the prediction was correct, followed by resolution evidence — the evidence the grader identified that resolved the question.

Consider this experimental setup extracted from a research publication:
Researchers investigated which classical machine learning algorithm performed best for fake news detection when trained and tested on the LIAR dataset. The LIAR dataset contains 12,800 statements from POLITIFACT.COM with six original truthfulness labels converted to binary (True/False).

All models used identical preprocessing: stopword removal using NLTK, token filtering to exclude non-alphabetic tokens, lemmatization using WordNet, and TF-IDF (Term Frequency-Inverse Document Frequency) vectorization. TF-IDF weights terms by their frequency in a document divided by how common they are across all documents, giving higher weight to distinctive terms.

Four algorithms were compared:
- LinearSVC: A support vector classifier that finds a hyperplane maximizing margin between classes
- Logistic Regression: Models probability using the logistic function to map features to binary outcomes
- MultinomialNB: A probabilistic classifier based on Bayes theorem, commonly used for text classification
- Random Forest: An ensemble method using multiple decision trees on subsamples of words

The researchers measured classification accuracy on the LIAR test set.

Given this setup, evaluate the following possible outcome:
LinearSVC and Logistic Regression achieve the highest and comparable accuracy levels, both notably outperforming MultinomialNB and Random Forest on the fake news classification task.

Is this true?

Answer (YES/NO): NO